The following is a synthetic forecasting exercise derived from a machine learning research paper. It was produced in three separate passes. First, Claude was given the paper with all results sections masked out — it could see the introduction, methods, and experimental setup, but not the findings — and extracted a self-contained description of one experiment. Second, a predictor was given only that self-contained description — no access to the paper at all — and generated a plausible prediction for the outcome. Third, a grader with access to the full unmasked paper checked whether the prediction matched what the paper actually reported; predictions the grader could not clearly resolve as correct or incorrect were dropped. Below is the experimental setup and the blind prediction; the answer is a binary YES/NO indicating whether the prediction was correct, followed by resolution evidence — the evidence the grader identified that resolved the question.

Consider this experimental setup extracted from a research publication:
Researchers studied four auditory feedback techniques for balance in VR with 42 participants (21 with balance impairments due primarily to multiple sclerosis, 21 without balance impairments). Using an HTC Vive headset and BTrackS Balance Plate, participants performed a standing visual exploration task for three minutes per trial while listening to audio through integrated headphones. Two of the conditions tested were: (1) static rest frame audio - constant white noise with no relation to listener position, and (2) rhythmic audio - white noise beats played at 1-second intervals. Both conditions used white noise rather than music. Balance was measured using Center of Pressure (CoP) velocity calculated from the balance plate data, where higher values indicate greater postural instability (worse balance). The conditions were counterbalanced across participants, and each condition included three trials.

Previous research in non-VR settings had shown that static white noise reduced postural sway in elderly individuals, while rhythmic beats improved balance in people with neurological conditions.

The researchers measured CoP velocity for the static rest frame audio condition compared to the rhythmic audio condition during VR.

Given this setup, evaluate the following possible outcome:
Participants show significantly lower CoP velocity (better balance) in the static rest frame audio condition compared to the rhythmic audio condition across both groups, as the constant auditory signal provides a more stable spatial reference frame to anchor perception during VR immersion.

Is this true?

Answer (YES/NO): NO